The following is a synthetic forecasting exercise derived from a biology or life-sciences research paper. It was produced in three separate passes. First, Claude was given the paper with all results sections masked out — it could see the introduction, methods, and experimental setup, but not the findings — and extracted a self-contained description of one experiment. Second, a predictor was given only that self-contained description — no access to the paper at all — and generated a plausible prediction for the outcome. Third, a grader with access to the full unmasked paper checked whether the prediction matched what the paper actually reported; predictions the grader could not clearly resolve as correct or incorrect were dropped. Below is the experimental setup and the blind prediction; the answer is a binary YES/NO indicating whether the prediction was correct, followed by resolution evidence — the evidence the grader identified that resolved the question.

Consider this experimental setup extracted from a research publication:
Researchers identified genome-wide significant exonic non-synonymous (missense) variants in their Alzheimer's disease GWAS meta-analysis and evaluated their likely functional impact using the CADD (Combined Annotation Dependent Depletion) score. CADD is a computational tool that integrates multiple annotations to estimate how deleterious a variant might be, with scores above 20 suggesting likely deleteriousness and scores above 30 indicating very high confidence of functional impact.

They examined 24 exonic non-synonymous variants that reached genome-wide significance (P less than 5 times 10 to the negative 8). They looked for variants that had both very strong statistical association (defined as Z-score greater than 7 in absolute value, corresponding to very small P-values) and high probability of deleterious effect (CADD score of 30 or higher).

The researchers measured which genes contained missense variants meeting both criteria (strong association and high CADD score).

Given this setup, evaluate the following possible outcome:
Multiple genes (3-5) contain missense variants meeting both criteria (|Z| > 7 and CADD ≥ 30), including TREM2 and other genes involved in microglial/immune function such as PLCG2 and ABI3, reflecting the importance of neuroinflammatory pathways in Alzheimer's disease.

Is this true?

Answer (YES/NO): NO